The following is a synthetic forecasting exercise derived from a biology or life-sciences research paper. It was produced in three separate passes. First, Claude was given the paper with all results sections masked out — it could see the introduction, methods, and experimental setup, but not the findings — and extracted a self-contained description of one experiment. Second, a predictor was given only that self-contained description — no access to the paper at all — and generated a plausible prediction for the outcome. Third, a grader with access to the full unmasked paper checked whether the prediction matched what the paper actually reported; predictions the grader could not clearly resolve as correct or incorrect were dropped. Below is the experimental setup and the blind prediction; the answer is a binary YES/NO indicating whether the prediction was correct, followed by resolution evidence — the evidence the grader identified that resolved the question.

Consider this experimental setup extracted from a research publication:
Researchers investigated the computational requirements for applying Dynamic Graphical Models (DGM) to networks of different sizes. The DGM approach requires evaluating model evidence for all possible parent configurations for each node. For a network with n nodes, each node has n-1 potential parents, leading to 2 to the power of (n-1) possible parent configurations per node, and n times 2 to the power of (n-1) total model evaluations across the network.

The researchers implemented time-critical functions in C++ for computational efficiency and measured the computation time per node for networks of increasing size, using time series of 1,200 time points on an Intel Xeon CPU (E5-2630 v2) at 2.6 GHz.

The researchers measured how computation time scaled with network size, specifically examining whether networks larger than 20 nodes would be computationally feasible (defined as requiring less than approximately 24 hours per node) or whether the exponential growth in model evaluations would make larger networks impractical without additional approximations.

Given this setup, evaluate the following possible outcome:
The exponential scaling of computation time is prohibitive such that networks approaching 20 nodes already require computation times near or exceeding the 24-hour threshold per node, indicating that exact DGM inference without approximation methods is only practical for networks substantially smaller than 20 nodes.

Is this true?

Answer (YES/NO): NO